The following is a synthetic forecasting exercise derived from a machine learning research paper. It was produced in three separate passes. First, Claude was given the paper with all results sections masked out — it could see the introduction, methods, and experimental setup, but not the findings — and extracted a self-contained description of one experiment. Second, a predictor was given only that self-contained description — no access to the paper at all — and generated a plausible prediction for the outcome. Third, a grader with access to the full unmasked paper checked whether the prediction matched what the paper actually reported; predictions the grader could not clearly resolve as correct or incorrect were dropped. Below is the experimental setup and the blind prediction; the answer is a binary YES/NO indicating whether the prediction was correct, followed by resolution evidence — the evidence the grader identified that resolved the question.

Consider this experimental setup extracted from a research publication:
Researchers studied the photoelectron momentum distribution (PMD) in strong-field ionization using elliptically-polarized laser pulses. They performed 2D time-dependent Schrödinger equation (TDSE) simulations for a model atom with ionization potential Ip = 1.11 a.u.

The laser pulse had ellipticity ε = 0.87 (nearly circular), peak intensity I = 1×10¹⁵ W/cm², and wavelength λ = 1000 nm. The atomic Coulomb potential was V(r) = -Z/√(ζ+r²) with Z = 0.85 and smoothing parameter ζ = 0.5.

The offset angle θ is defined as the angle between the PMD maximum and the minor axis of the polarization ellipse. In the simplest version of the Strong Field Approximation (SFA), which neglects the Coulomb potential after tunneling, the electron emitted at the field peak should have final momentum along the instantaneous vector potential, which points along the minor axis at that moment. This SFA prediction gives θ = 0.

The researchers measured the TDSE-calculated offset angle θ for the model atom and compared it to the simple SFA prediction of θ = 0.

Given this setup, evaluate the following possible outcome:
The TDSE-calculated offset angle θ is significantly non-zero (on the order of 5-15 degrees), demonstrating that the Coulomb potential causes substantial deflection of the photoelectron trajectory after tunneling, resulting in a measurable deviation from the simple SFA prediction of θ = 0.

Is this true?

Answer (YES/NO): YES